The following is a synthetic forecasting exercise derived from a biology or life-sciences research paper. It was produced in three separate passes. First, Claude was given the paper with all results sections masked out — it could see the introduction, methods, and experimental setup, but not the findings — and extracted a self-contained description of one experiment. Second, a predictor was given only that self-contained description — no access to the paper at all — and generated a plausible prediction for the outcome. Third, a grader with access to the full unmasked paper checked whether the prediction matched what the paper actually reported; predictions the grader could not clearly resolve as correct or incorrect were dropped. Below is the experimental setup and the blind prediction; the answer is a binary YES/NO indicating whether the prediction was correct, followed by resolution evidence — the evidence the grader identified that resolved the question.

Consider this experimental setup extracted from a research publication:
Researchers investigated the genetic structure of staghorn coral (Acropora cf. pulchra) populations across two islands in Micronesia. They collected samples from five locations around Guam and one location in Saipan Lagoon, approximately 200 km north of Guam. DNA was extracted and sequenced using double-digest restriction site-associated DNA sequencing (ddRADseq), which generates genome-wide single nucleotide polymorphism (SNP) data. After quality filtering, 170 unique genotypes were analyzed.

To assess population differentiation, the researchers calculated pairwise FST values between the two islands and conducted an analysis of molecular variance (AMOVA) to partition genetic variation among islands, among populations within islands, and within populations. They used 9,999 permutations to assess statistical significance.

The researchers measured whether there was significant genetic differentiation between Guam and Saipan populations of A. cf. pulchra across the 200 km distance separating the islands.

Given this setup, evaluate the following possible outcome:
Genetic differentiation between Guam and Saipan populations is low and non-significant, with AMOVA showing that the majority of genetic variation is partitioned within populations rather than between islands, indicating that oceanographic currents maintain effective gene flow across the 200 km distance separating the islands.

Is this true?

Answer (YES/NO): NO